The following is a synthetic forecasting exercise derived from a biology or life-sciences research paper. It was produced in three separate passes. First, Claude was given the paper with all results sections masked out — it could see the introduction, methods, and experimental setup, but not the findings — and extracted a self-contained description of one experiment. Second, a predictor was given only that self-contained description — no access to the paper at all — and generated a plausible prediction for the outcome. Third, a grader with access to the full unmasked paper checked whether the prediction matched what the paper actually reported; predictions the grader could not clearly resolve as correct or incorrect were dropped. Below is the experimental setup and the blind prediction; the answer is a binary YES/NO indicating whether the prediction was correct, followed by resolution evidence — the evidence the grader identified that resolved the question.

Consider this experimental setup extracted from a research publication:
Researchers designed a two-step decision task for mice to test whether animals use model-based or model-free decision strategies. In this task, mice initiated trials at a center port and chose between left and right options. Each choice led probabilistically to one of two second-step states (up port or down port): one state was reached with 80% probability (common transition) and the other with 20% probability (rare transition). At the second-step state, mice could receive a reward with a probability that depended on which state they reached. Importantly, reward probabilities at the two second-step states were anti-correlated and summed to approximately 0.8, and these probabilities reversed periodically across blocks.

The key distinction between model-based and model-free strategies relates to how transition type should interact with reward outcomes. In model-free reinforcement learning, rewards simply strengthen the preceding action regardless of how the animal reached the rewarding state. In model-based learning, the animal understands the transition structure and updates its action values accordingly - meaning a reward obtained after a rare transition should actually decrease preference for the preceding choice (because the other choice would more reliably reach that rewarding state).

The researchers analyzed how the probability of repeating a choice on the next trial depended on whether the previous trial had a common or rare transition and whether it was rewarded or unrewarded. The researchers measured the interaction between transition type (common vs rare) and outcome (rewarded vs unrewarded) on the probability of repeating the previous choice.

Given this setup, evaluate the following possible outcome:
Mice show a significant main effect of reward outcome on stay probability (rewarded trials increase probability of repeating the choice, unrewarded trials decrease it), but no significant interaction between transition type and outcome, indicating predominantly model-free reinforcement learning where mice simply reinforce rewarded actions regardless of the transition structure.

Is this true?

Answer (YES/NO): NO